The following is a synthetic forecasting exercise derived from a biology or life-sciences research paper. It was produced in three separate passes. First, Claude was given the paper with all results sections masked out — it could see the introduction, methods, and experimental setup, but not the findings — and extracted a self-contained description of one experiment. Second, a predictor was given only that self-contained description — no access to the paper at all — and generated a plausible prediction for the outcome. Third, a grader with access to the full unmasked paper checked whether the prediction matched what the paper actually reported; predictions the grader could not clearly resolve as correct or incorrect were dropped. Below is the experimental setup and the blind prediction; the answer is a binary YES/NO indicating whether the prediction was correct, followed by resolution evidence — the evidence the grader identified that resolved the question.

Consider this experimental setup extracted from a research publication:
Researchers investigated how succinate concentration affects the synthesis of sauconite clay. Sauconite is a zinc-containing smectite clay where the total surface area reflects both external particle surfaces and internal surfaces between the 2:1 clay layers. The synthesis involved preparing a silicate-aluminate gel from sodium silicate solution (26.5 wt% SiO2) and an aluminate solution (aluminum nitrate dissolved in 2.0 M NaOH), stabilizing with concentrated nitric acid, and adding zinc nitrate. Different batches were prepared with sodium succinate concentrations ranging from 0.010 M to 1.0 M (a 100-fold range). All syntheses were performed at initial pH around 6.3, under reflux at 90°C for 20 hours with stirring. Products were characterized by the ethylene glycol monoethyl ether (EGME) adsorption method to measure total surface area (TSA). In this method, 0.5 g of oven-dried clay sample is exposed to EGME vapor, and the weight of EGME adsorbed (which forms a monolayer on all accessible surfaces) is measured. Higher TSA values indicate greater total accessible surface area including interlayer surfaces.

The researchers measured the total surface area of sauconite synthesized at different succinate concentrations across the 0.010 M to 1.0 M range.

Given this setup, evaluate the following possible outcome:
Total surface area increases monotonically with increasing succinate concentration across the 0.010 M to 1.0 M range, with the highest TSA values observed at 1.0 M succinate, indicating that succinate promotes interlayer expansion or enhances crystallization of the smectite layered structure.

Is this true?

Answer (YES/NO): YES